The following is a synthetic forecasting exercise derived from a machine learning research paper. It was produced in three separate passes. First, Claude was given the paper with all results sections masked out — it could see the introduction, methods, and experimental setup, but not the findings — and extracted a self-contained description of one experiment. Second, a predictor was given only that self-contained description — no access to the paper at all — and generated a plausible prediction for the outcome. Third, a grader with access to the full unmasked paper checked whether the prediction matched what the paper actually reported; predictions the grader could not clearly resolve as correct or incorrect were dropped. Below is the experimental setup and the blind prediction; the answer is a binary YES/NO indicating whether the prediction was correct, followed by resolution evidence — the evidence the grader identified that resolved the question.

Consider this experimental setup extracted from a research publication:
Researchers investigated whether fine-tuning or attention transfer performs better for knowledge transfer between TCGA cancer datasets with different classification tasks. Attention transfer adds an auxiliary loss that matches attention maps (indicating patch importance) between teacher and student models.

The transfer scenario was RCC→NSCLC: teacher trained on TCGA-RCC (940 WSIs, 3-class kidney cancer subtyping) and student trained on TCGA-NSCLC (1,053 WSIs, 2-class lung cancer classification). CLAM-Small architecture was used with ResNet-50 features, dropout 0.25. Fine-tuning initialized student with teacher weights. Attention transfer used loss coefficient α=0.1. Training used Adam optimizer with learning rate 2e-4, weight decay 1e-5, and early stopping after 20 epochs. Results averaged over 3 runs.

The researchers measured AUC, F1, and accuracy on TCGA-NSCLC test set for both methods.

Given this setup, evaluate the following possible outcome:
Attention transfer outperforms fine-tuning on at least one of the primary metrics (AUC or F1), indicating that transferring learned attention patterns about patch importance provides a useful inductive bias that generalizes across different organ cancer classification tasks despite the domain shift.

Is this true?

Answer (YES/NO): YES